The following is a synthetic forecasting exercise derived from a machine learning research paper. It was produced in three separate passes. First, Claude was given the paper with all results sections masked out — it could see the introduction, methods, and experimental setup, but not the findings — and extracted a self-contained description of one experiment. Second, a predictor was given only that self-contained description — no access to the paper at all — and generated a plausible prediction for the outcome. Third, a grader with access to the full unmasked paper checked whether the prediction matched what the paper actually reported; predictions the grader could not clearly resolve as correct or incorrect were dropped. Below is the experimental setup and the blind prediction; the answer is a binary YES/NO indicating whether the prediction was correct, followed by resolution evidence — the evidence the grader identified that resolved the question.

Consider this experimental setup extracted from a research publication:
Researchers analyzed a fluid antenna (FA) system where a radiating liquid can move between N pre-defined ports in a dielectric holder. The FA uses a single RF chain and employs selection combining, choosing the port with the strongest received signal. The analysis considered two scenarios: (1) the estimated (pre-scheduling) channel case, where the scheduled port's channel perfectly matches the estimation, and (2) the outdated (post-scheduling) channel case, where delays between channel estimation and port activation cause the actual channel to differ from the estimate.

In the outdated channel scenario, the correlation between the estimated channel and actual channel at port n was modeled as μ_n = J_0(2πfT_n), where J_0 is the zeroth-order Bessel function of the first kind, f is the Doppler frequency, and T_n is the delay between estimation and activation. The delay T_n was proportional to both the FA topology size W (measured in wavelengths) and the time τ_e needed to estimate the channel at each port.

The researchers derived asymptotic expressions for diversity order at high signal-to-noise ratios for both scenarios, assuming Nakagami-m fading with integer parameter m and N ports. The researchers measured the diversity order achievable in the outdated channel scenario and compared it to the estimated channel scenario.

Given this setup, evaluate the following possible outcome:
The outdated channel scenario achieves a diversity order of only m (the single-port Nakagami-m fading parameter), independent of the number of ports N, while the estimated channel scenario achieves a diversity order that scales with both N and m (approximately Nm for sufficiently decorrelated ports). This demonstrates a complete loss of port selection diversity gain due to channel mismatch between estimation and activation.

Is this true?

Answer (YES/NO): YES